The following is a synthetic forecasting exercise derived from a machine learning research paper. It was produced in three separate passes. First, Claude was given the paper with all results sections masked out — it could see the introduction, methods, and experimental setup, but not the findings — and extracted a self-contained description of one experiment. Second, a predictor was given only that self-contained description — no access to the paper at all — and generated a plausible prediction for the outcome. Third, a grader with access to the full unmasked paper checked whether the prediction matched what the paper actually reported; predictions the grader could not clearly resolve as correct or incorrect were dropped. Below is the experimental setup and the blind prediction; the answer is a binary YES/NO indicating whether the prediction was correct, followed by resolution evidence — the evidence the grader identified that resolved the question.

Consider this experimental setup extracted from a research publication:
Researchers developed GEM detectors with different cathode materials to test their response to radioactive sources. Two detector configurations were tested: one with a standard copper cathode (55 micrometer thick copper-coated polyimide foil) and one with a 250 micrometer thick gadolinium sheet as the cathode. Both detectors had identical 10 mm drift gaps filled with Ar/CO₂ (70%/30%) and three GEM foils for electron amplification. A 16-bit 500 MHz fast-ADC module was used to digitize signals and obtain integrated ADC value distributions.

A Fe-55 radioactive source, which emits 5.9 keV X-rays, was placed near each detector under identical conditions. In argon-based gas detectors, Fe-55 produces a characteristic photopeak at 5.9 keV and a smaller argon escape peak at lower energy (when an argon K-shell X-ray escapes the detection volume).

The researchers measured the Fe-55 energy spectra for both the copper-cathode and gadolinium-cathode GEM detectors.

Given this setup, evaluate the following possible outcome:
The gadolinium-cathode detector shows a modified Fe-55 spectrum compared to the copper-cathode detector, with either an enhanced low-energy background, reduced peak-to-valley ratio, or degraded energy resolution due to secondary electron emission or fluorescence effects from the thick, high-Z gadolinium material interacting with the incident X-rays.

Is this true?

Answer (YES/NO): NO